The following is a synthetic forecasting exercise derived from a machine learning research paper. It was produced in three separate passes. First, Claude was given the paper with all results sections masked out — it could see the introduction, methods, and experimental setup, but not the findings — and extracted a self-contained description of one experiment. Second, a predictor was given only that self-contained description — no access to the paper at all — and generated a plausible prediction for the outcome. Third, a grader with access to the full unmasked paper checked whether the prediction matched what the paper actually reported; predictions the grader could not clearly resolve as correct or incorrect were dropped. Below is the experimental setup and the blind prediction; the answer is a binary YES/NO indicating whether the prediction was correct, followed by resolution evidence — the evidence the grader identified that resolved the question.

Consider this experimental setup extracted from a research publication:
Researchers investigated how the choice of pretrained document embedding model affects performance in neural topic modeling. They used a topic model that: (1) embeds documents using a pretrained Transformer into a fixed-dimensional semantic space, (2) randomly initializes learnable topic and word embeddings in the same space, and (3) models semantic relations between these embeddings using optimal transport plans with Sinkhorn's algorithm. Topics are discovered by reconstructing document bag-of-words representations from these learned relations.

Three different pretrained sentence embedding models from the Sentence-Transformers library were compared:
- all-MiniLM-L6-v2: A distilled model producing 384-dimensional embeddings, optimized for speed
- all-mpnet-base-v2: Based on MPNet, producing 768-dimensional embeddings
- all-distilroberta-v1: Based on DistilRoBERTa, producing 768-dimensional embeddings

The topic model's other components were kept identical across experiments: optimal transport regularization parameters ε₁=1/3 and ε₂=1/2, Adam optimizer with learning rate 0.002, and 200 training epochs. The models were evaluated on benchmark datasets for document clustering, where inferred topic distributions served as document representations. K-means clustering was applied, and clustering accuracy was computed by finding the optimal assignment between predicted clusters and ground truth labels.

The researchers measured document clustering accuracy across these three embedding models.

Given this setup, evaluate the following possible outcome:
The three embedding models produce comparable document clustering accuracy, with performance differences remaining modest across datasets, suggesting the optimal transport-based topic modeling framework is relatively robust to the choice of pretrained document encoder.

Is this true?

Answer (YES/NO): YES